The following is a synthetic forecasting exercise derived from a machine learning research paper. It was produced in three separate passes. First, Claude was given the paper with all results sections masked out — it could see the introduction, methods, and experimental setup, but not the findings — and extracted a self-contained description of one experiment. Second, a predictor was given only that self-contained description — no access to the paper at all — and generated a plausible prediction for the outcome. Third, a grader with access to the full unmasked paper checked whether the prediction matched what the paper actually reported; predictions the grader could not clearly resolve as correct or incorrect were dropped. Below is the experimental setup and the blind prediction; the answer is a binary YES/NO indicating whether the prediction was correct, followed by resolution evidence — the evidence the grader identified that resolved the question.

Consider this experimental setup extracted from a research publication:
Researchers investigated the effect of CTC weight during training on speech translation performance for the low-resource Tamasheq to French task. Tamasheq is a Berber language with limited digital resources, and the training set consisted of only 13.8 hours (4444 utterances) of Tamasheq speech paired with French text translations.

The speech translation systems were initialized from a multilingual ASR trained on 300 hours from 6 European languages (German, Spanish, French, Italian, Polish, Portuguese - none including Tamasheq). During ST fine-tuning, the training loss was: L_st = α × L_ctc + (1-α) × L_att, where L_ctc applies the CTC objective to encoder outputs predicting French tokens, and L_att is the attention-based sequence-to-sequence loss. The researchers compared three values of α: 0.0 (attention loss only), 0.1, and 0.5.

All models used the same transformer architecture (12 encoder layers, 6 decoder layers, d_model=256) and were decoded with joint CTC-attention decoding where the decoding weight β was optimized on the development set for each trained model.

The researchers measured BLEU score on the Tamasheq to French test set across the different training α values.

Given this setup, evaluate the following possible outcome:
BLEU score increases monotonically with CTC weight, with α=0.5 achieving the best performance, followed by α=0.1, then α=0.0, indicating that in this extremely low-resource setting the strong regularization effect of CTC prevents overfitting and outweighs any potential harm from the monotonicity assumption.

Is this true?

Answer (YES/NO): NO